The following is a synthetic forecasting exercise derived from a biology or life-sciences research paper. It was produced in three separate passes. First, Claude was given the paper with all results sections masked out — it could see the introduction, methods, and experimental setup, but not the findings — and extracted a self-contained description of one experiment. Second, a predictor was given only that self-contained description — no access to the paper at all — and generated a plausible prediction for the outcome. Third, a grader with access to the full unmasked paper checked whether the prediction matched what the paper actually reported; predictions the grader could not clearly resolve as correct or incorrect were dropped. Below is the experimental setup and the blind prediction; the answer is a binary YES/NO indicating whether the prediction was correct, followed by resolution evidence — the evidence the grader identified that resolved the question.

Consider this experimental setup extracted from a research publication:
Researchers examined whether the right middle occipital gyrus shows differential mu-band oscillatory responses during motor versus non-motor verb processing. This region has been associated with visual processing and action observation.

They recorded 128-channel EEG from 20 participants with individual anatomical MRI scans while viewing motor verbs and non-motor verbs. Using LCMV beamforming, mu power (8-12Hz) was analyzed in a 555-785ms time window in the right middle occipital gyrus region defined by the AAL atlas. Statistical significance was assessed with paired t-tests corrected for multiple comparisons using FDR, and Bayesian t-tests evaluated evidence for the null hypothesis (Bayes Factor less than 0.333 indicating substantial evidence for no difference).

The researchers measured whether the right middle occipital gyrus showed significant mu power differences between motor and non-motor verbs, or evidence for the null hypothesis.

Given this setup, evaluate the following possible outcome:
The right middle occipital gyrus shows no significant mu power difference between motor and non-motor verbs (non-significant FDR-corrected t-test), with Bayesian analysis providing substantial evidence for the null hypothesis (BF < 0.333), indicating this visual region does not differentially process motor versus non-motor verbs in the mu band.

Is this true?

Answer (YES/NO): YES